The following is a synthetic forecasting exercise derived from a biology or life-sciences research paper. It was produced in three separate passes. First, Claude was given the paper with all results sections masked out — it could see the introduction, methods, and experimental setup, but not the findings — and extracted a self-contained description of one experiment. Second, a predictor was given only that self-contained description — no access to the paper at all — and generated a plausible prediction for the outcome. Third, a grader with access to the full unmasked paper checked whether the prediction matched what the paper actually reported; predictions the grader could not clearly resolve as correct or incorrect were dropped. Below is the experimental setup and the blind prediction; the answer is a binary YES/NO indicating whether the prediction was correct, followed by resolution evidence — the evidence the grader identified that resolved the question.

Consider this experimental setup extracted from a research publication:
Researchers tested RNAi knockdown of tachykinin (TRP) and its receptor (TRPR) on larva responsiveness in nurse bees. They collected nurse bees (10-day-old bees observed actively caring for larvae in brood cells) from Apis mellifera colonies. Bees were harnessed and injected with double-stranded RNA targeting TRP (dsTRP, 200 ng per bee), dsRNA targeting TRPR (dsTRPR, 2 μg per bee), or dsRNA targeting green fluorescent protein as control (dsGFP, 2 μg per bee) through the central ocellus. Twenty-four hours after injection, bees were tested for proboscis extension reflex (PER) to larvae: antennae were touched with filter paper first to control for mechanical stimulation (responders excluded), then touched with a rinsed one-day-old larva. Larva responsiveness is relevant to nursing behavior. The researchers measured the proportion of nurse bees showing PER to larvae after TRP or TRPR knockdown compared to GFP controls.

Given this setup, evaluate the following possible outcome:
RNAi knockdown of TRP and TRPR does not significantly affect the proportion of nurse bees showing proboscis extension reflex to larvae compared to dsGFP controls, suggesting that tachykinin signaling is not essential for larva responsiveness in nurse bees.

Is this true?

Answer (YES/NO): NO